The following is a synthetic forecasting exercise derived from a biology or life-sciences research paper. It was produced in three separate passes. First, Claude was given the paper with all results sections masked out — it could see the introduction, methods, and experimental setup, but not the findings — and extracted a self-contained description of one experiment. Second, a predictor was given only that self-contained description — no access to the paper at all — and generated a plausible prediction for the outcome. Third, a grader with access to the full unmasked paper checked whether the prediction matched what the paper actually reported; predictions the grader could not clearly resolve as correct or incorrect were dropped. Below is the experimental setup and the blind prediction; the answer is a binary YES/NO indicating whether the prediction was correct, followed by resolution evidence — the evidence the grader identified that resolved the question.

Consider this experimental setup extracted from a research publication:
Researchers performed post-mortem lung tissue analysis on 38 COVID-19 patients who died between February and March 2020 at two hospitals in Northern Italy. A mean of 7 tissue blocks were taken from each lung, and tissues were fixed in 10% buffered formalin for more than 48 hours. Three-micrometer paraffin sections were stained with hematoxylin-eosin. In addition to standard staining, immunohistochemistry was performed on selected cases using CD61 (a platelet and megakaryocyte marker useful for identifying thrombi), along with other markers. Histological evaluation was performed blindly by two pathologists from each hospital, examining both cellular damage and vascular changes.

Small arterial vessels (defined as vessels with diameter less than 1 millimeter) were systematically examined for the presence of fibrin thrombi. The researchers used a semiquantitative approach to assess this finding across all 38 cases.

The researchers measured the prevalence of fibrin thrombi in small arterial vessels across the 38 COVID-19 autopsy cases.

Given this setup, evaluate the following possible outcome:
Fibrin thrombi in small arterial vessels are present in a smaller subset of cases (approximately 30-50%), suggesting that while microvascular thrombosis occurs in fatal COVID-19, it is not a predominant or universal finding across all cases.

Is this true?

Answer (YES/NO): NO